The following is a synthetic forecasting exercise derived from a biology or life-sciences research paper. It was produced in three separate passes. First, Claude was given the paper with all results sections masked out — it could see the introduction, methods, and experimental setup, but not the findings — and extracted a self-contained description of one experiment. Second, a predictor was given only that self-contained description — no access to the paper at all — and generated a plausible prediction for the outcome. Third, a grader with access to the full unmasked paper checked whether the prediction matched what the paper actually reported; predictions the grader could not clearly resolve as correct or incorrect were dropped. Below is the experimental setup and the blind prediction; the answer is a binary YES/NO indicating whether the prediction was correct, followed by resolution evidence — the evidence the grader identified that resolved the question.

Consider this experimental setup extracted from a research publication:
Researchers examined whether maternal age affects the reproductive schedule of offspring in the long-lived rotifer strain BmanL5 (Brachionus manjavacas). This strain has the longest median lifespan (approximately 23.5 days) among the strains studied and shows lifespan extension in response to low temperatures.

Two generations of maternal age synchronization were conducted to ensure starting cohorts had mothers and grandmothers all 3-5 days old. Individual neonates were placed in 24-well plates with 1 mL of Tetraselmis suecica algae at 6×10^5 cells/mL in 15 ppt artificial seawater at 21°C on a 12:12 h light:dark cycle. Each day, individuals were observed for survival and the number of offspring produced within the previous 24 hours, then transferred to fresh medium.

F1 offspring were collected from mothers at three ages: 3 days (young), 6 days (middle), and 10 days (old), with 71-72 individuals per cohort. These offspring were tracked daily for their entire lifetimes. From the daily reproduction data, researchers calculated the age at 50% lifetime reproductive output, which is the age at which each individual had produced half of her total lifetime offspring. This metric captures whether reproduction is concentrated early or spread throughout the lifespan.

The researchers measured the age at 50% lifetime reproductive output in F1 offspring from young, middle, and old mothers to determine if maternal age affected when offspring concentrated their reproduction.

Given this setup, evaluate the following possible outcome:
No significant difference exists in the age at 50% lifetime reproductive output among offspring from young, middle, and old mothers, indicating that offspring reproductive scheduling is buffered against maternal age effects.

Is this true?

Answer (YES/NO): NO